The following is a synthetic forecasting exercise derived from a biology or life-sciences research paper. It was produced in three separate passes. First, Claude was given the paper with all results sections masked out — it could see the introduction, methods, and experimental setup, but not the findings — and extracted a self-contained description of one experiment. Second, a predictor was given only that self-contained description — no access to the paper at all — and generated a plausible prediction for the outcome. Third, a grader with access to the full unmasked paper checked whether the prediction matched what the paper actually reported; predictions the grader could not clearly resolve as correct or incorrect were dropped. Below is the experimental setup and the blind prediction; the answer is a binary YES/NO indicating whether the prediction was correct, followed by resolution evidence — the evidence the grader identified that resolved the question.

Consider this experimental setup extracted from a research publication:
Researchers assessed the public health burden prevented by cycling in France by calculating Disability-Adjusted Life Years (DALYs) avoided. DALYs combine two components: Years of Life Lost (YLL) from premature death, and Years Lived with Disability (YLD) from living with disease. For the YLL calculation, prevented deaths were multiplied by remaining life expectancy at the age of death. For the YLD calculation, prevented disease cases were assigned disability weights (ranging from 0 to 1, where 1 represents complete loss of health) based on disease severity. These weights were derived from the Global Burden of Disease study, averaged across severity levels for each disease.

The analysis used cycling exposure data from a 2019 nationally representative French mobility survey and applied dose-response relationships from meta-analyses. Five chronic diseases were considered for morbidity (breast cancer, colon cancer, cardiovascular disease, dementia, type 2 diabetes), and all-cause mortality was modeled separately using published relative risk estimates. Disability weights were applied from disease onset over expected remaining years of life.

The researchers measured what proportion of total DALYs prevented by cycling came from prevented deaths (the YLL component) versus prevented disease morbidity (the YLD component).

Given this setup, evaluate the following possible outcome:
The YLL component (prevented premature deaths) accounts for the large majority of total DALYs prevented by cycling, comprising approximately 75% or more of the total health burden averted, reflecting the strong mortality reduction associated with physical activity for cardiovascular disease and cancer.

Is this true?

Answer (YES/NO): YES